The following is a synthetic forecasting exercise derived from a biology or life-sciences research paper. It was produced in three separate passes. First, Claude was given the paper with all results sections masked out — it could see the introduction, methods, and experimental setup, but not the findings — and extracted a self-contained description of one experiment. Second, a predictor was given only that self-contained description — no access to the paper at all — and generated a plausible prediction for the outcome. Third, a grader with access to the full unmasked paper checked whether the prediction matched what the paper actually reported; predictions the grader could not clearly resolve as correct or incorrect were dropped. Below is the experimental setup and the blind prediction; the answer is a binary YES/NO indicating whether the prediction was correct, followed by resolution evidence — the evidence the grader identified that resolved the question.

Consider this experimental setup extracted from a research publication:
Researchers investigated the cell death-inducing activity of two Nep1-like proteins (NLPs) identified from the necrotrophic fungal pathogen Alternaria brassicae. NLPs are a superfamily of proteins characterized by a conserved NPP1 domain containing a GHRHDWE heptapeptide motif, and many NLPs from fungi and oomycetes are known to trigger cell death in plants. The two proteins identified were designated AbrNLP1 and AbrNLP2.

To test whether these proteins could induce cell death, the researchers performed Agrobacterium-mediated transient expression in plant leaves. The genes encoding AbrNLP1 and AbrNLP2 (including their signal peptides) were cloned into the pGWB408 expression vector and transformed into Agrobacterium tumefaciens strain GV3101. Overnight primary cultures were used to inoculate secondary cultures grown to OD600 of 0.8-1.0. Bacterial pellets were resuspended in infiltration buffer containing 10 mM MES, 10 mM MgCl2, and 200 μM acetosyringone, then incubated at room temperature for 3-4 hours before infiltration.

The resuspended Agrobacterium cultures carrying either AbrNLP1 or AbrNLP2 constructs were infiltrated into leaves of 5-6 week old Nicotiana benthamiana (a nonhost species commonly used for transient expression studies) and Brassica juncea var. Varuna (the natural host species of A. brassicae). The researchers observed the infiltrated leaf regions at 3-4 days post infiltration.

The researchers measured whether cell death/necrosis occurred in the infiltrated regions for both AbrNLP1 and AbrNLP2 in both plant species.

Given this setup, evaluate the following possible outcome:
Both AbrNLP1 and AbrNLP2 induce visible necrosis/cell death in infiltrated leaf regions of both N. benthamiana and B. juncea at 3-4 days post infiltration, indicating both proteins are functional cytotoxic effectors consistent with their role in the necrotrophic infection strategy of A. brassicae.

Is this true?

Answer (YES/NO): NO